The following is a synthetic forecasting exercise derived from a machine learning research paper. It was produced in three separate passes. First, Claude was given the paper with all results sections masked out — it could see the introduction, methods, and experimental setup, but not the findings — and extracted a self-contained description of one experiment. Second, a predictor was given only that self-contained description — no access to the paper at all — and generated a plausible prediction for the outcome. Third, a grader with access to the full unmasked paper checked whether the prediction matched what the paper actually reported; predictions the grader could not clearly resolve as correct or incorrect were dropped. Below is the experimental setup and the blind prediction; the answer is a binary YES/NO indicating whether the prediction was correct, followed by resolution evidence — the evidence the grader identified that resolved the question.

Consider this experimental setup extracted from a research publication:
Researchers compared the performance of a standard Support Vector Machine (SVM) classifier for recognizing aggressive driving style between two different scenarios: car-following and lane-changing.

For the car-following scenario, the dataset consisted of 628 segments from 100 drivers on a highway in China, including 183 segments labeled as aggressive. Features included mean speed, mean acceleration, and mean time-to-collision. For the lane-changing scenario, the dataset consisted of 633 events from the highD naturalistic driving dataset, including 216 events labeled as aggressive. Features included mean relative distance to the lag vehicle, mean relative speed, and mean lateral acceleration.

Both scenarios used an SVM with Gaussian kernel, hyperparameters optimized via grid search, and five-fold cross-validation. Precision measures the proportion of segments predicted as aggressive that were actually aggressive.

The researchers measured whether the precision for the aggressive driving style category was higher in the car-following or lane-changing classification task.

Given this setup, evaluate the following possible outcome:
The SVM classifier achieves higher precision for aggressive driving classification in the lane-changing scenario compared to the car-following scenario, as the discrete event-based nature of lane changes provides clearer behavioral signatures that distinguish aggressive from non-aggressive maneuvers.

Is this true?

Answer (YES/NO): YES